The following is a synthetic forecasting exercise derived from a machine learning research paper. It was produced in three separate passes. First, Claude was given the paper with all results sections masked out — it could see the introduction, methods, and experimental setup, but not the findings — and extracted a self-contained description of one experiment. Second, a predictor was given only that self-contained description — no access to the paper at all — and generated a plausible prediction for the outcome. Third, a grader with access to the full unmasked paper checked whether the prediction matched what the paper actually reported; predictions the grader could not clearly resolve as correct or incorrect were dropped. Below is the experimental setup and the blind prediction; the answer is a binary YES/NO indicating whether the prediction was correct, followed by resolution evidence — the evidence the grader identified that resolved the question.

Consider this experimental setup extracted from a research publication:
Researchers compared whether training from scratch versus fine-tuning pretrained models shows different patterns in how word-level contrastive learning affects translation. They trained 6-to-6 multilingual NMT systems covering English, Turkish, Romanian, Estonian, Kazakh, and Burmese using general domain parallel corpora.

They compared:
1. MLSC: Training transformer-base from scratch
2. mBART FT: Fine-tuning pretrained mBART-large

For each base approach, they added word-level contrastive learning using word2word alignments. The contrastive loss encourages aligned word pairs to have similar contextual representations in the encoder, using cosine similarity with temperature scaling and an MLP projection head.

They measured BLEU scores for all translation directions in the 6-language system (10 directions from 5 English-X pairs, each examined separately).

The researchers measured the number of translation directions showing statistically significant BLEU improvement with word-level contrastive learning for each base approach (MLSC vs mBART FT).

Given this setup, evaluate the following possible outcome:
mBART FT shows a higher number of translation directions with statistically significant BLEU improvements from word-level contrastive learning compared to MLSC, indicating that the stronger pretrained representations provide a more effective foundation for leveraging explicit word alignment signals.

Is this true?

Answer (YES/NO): YES